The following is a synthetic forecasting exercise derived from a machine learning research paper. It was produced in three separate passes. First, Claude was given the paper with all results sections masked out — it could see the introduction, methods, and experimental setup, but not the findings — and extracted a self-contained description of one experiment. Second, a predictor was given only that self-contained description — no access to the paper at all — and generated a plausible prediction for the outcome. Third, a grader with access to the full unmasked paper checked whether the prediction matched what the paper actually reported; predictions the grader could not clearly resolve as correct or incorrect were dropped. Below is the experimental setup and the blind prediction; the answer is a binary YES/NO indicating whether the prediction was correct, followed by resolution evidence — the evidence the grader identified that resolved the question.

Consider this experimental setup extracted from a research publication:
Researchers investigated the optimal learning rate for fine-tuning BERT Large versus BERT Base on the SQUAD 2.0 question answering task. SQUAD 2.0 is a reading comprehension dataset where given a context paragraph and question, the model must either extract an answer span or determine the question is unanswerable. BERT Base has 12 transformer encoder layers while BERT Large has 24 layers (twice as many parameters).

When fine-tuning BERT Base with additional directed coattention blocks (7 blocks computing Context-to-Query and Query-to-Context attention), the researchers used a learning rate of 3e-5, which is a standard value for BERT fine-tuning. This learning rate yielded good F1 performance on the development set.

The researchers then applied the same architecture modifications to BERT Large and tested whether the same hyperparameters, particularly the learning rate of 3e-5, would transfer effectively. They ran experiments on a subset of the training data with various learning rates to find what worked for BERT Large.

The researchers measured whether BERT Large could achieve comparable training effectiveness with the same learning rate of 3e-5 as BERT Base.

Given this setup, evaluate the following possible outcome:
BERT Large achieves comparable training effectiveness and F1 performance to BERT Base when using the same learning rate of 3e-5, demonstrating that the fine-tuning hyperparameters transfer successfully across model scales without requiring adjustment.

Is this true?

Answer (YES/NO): NO